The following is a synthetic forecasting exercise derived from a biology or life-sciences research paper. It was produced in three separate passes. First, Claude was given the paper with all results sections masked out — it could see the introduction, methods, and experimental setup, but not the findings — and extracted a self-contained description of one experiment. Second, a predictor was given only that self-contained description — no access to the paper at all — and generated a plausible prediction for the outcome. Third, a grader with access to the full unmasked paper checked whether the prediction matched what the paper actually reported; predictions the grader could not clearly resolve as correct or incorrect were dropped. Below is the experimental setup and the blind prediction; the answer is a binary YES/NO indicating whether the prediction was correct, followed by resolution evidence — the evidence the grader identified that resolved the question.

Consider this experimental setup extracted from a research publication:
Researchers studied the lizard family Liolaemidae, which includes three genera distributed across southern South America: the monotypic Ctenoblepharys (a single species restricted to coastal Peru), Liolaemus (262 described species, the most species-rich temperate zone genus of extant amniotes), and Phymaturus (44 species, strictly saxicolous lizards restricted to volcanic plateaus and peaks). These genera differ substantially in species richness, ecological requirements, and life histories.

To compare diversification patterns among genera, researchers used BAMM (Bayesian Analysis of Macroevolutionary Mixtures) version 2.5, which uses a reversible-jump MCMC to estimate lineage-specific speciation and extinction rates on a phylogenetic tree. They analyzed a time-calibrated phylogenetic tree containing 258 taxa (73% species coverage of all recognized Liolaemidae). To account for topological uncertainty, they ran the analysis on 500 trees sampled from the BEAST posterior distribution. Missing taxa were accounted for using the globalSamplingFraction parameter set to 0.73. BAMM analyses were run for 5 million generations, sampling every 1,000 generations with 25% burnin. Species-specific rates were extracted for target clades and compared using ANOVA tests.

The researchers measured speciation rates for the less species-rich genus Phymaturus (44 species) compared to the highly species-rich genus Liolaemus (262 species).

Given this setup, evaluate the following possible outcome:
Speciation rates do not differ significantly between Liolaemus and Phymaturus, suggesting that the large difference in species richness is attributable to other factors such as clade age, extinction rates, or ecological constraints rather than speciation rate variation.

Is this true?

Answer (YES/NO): NO